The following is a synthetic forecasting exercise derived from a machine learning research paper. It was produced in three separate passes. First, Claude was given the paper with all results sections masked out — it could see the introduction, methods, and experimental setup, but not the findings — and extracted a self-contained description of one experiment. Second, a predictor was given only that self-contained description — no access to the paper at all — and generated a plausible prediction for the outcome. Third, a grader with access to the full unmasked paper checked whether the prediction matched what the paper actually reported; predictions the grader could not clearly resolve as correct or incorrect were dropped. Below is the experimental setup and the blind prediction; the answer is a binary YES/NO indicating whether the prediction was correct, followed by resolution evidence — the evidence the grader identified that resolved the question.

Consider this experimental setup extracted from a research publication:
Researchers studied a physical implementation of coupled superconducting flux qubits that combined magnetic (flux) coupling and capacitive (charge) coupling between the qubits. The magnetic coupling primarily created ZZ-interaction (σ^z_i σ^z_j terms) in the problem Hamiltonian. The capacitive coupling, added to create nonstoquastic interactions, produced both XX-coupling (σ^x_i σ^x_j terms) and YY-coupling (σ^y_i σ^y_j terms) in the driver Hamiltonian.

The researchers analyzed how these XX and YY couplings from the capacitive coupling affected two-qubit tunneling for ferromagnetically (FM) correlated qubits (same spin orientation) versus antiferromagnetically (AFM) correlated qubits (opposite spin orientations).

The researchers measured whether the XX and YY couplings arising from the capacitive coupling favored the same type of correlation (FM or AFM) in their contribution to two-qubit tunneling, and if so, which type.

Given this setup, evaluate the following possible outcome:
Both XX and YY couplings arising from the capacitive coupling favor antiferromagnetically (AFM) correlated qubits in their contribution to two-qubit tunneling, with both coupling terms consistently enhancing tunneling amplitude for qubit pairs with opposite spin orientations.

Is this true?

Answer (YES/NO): NO